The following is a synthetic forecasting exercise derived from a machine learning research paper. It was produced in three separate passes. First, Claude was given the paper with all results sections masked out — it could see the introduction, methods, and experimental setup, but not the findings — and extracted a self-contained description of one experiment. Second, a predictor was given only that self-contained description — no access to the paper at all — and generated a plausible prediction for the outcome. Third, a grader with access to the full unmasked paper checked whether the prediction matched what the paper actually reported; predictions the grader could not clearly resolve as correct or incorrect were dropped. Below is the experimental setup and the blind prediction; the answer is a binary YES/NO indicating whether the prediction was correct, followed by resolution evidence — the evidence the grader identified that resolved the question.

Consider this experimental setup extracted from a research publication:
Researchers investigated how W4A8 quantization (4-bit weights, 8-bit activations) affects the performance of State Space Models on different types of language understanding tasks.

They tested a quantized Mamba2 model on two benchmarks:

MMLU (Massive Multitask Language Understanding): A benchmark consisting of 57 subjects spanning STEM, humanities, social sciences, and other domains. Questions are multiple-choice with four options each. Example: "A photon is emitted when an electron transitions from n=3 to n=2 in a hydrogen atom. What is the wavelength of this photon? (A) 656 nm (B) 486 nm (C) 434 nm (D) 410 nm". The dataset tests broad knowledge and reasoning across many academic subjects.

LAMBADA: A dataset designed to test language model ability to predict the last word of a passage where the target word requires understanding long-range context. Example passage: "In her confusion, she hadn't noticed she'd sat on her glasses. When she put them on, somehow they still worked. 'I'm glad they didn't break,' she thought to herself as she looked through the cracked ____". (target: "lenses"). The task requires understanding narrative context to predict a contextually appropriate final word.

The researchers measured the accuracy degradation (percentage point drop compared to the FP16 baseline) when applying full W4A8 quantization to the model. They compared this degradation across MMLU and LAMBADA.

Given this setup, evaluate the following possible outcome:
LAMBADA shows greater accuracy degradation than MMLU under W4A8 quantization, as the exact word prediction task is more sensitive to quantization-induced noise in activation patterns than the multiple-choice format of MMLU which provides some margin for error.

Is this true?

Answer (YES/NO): NO